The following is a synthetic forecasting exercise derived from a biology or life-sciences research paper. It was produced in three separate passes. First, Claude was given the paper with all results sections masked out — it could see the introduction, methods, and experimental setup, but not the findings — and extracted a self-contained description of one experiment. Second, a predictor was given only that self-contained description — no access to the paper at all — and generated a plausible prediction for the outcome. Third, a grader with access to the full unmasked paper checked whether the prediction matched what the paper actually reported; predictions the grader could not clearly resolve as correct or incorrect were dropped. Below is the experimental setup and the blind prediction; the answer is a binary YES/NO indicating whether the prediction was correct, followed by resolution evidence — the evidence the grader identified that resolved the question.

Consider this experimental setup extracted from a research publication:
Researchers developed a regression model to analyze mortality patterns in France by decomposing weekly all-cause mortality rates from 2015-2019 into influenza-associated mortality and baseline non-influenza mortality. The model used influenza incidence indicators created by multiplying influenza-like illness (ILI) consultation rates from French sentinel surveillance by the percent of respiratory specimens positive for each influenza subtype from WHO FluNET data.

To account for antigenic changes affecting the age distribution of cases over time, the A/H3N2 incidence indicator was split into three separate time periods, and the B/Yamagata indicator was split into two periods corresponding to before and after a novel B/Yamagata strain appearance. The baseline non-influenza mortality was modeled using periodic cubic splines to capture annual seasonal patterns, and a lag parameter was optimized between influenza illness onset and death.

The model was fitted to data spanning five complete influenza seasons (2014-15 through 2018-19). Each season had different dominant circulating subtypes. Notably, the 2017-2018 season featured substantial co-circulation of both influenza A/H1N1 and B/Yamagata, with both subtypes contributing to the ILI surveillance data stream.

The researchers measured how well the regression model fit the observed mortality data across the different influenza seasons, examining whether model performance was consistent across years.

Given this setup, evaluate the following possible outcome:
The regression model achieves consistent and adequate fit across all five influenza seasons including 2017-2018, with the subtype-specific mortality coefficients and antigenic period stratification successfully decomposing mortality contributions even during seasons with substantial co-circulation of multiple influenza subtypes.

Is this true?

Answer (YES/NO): NO